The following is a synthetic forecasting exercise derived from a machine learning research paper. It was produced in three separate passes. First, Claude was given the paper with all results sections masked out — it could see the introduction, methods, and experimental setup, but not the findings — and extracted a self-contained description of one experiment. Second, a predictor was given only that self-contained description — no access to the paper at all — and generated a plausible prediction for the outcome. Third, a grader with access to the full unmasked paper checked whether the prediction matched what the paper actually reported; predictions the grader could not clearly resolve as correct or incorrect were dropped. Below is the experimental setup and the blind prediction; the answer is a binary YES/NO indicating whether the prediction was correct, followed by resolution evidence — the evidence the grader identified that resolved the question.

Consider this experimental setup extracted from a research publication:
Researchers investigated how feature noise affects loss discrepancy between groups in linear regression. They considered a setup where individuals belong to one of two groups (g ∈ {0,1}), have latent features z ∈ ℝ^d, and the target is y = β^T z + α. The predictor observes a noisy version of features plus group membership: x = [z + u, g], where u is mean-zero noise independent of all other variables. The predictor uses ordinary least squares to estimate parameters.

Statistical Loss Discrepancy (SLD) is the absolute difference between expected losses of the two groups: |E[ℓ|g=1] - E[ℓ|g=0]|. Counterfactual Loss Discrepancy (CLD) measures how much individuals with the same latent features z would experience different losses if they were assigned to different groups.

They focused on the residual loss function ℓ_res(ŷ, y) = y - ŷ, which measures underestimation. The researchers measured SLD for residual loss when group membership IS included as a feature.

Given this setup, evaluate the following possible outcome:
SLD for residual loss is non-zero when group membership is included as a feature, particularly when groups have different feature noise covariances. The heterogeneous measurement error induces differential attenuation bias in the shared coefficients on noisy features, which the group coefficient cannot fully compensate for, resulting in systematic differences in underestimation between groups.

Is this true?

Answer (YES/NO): NO